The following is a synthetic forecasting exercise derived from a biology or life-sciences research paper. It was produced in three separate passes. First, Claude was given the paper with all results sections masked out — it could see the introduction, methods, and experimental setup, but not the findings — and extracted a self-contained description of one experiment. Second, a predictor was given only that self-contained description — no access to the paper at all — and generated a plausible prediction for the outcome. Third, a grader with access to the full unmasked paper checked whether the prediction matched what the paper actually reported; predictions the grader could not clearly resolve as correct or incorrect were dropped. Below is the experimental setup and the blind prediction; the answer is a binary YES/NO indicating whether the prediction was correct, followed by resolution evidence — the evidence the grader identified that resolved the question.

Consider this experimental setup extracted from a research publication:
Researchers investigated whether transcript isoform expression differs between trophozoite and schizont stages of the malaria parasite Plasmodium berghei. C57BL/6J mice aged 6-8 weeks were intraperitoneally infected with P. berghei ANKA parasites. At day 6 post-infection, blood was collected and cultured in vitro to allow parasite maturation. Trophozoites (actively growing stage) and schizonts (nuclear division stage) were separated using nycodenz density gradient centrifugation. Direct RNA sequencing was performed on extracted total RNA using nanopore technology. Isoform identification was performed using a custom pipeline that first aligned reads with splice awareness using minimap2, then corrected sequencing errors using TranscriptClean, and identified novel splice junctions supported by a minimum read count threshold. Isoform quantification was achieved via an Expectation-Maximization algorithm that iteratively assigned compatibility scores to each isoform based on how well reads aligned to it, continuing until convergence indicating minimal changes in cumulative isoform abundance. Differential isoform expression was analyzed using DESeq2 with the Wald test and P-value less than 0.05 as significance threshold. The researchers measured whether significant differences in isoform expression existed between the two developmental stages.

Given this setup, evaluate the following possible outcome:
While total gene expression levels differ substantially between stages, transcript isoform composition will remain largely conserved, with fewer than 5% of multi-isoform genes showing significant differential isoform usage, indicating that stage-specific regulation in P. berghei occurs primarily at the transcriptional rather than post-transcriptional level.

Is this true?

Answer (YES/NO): NO